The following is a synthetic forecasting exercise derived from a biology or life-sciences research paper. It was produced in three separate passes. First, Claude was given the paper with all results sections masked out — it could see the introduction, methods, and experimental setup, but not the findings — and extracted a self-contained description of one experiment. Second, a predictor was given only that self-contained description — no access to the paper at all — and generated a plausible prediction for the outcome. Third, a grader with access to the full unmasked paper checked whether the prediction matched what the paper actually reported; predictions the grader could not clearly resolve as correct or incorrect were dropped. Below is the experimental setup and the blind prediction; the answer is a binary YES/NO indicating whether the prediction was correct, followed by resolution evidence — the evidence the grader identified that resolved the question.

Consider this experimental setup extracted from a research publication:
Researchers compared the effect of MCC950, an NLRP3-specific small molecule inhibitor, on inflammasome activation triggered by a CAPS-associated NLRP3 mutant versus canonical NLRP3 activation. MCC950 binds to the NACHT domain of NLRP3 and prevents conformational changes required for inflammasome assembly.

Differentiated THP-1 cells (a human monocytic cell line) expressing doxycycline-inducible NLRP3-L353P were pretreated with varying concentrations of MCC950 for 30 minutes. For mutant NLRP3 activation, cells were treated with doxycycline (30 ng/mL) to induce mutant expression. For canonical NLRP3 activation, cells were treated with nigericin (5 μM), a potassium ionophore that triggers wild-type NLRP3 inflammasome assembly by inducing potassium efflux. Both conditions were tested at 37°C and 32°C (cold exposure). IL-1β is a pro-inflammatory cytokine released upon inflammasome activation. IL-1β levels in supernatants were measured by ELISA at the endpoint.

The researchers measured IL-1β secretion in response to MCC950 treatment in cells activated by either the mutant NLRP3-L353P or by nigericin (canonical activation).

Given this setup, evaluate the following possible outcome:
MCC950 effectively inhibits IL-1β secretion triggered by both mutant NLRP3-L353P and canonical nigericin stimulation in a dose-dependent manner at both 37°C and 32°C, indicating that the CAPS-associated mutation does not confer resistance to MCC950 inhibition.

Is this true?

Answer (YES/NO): NO